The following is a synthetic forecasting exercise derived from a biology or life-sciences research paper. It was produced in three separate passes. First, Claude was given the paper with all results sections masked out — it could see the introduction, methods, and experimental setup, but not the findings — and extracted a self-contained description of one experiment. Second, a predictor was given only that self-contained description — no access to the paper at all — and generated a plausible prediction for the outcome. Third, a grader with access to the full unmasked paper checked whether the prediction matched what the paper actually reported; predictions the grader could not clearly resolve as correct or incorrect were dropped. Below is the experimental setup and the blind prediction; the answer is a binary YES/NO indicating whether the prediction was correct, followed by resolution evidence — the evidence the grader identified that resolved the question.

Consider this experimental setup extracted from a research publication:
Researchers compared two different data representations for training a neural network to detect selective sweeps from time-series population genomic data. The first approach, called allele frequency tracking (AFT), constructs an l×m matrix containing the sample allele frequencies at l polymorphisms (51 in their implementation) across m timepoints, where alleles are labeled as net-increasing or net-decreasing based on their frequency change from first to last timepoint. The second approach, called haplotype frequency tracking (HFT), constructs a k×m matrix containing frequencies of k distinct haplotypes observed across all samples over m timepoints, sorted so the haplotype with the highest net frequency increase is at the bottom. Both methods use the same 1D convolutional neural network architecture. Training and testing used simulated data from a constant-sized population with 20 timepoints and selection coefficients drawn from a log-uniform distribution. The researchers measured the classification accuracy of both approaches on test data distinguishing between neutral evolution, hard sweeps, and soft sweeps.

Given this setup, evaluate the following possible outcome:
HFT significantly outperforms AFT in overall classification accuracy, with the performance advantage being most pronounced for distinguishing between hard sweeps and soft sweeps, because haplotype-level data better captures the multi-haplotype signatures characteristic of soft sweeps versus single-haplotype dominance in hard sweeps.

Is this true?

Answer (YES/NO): NO